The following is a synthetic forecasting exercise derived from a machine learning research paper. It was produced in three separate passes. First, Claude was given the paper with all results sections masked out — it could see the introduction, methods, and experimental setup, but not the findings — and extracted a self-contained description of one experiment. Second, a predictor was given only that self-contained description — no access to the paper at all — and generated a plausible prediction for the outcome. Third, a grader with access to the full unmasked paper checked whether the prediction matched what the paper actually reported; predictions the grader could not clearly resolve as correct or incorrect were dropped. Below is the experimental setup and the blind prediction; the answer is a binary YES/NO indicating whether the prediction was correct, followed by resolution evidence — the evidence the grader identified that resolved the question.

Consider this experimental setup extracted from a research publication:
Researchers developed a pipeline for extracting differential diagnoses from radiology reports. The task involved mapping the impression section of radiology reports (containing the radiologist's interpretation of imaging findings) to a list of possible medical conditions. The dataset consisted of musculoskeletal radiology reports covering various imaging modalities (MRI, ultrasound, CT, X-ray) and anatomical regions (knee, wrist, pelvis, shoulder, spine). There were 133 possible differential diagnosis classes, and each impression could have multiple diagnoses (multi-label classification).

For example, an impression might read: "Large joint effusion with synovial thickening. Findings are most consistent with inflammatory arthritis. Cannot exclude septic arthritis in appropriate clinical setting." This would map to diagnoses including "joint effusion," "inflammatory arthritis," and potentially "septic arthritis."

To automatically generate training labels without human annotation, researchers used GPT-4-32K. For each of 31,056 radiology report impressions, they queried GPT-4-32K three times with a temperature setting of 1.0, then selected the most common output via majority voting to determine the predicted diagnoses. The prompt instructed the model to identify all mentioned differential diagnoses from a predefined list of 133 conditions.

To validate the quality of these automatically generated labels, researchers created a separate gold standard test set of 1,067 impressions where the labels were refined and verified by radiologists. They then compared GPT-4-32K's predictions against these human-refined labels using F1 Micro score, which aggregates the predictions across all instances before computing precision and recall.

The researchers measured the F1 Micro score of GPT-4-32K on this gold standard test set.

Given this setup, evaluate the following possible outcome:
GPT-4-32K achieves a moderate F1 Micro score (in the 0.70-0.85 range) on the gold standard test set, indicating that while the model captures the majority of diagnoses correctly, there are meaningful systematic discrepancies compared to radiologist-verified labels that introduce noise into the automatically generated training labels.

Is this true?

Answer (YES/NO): NO